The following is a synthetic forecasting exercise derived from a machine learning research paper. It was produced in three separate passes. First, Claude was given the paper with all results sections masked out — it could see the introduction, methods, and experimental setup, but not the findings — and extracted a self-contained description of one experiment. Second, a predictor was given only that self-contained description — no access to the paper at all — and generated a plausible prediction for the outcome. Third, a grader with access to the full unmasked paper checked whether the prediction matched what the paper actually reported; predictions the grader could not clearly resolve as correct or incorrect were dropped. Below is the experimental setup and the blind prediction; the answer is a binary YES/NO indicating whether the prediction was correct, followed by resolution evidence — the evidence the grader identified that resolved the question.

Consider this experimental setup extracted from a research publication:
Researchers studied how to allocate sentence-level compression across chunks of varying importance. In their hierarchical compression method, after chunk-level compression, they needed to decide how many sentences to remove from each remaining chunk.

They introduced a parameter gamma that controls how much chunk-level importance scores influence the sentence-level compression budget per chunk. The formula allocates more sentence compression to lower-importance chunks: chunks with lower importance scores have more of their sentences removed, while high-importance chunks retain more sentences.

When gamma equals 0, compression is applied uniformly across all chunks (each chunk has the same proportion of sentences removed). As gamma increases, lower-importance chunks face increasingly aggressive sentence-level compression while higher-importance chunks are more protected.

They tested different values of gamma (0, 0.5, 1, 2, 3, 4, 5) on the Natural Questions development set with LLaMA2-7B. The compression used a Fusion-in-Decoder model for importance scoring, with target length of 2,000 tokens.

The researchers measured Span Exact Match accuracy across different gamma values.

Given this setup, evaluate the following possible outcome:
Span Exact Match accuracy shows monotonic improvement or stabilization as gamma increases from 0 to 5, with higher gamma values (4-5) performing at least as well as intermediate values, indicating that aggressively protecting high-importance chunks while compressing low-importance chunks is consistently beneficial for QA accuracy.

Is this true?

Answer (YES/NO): NO